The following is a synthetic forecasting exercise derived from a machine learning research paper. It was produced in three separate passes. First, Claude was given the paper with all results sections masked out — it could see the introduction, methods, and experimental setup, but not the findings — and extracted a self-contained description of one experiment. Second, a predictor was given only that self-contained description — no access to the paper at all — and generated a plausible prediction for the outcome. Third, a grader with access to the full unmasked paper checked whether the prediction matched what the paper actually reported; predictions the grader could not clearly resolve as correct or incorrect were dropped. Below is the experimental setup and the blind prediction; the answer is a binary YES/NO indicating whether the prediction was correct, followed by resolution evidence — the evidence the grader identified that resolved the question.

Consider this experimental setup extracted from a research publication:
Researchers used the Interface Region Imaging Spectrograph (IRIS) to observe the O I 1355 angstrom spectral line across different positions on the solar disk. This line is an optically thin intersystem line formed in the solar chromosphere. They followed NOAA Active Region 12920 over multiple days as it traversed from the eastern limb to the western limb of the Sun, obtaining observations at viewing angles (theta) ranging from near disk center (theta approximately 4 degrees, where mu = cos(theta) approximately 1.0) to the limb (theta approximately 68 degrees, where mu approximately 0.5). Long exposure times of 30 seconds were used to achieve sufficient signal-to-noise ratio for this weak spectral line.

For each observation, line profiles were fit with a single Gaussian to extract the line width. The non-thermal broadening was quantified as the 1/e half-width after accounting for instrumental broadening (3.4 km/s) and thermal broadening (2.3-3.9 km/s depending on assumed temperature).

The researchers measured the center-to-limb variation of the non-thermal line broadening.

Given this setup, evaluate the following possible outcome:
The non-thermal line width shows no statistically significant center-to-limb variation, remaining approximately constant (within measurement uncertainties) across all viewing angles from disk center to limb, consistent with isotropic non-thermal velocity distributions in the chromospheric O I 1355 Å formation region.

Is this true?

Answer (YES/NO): NO